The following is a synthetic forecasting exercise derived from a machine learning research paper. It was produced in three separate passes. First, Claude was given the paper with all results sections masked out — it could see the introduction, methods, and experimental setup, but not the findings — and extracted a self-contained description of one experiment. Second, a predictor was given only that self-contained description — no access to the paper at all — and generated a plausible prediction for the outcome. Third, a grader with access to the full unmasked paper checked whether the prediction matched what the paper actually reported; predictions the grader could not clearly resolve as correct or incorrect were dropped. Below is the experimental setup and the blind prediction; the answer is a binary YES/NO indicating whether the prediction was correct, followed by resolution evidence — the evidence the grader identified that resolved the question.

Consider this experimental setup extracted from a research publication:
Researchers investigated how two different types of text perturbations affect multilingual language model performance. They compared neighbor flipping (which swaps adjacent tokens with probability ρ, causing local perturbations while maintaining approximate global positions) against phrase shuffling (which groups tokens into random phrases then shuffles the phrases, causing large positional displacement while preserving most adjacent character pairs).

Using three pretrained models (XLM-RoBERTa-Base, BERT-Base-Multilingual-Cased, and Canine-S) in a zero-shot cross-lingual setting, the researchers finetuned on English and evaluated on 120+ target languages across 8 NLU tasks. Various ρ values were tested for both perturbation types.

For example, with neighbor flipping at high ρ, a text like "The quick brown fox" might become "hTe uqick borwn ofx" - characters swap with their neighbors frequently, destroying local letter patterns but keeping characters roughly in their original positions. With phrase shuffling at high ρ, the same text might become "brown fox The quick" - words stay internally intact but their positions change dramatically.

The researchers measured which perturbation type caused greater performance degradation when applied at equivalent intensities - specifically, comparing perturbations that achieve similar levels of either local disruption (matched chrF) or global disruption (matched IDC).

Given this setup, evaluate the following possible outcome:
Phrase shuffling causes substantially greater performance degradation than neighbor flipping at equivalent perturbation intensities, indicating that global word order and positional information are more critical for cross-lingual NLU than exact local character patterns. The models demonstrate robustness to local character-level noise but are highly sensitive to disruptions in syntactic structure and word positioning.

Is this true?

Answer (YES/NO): NO